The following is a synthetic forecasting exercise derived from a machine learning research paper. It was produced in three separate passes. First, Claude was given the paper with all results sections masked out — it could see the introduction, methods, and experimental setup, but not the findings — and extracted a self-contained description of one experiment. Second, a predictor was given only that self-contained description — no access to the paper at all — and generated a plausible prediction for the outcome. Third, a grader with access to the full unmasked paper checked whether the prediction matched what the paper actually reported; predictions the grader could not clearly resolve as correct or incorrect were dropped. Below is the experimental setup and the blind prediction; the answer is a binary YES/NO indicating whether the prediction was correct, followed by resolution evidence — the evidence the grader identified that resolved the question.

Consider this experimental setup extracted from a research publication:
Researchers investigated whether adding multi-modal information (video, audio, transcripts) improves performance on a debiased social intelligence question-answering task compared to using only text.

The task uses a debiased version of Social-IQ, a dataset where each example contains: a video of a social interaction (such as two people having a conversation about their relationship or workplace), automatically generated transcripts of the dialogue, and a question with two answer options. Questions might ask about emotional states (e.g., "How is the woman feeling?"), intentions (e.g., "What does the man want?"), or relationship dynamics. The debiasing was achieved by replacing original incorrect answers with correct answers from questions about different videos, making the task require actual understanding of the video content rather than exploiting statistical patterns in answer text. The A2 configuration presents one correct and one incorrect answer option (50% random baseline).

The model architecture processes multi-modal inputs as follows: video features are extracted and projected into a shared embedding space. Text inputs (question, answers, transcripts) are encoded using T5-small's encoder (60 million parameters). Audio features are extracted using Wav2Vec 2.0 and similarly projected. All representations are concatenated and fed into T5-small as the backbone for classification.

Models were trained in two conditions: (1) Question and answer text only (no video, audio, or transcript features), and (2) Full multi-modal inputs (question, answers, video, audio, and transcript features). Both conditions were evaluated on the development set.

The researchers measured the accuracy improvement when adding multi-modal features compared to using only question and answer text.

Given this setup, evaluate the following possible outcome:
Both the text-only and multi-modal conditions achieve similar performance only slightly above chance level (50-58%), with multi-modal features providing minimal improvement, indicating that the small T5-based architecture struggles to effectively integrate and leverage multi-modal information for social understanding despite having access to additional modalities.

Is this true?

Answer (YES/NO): NO